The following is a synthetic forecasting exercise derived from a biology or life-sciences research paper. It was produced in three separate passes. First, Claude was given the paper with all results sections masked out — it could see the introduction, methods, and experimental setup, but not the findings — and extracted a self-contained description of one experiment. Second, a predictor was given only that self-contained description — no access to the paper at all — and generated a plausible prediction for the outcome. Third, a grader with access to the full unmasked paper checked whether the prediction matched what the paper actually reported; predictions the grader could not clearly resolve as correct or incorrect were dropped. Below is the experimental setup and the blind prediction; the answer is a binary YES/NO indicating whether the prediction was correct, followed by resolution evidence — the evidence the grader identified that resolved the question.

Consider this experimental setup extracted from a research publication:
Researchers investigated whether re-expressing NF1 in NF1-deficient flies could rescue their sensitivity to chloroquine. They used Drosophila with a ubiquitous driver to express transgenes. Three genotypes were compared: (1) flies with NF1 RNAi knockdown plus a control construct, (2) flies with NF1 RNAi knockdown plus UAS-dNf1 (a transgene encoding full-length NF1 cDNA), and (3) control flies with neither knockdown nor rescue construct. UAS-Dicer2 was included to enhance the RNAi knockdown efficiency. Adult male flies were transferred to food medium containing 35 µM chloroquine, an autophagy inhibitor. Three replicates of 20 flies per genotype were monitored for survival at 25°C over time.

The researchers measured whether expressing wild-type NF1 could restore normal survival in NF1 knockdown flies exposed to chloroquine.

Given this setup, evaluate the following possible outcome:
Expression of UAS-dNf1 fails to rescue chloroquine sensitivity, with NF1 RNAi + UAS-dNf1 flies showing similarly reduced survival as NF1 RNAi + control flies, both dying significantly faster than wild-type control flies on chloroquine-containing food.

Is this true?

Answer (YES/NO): NO